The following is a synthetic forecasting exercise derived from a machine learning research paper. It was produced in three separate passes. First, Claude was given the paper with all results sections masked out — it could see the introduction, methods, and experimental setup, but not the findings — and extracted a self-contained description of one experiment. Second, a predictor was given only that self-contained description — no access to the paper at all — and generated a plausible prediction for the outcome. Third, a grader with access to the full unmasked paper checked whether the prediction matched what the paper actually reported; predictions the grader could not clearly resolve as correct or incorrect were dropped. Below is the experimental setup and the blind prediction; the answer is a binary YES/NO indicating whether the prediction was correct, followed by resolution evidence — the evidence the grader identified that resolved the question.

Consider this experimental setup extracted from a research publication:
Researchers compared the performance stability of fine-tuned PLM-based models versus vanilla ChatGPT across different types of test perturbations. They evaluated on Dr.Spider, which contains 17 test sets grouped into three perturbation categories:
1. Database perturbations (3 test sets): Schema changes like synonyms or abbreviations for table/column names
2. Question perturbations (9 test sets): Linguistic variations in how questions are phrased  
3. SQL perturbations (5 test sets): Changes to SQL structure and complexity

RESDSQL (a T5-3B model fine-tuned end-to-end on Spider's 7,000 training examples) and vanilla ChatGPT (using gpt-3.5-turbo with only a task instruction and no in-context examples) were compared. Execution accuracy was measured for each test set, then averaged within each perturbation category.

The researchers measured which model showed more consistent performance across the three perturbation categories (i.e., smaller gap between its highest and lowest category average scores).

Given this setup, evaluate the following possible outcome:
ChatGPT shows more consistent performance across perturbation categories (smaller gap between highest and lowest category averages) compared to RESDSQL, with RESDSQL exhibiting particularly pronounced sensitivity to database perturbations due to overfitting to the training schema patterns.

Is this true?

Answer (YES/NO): YES